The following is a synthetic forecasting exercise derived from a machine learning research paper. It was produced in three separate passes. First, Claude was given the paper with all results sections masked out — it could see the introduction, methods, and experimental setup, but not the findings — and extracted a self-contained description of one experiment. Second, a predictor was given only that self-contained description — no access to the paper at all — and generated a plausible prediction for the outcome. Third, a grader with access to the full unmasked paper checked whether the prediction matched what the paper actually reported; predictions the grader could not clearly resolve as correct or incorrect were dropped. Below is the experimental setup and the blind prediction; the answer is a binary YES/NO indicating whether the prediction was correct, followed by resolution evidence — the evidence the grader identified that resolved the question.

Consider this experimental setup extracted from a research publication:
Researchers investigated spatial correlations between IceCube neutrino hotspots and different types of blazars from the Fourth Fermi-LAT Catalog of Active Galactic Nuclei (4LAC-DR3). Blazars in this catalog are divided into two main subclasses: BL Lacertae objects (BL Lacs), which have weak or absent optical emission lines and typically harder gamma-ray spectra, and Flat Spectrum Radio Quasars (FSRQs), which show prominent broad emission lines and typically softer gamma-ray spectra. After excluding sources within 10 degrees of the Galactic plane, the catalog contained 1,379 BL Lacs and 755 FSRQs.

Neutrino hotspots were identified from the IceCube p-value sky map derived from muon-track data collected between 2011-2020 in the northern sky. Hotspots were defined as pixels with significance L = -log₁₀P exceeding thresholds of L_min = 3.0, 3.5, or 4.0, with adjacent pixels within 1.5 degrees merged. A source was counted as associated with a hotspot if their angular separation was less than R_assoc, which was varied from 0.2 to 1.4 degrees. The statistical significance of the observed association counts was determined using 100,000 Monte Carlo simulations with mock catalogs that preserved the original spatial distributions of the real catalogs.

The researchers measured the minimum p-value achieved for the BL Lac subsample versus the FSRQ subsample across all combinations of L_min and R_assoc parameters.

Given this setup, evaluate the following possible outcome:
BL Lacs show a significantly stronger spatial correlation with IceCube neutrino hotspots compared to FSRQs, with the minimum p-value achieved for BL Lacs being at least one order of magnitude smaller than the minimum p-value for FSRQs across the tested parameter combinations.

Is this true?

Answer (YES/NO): YES